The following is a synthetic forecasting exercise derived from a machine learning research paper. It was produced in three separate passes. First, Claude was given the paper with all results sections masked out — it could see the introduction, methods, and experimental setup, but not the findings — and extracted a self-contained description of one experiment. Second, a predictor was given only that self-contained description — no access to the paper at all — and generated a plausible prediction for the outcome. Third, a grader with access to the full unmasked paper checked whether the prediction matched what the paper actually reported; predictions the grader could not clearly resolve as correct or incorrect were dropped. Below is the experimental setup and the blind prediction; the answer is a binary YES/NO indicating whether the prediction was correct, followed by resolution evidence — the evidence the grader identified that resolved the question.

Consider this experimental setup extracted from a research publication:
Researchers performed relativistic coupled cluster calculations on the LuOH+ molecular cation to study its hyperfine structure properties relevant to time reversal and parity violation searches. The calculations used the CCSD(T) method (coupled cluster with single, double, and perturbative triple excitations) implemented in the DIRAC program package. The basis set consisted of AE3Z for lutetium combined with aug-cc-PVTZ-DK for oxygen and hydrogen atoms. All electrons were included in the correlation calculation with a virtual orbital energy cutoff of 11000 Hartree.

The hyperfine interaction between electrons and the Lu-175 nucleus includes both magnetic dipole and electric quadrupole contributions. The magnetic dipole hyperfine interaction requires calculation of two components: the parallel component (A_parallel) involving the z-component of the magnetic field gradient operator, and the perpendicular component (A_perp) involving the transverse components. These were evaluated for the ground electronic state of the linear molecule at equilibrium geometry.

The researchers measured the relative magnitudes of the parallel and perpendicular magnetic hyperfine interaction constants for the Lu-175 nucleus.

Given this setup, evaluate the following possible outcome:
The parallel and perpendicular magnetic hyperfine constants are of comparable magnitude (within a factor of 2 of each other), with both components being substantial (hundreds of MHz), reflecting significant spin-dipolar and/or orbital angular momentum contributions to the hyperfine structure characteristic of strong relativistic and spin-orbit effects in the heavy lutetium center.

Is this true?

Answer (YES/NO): NO